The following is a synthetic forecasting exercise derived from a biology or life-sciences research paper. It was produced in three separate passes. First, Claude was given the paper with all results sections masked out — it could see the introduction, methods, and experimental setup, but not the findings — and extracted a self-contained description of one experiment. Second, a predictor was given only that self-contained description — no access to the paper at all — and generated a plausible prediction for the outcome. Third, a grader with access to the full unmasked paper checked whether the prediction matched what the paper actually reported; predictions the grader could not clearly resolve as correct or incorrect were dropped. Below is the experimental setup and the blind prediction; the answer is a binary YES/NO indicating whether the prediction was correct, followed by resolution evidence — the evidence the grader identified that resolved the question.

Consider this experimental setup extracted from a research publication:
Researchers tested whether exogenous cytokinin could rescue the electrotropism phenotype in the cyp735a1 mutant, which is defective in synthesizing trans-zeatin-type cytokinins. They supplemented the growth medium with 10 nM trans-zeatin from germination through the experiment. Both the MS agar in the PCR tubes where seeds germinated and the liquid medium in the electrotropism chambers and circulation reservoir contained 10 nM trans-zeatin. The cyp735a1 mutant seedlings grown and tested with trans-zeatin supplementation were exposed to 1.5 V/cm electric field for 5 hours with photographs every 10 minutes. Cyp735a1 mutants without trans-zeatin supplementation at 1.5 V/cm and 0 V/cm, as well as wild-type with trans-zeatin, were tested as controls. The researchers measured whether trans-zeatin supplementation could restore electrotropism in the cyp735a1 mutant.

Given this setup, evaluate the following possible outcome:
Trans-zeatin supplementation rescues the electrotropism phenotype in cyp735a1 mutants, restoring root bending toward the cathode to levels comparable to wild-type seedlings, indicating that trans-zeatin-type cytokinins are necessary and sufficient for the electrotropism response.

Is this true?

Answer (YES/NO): YES